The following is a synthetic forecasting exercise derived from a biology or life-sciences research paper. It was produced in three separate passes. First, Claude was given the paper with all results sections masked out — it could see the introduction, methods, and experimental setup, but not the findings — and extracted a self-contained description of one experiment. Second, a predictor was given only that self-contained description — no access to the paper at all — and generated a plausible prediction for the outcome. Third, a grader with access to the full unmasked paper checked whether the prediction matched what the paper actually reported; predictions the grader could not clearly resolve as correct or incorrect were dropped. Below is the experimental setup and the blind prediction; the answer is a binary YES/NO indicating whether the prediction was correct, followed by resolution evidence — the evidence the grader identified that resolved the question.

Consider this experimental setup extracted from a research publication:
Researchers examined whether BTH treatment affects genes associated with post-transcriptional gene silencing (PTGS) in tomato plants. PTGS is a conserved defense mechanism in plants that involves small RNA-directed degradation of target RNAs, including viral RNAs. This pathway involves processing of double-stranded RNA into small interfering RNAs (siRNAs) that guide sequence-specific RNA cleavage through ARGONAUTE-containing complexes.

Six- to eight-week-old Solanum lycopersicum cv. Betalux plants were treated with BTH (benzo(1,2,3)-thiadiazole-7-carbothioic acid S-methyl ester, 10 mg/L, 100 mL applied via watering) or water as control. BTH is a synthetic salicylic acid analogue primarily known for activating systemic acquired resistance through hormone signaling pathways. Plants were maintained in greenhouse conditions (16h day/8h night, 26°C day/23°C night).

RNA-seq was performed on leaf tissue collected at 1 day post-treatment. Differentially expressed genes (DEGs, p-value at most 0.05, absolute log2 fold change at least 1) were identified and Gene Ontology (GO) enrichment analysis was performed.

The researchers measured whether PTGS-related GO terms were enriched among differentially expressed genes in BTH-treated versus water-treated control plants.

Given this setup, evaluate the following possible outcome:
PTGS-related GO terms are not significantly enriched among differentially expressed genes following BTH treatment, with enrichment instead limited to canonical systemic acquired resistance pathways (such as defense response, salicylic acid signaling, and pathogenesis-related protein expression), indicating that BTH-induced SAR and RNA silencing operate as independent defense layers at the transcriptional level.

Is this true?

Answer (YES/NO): NO